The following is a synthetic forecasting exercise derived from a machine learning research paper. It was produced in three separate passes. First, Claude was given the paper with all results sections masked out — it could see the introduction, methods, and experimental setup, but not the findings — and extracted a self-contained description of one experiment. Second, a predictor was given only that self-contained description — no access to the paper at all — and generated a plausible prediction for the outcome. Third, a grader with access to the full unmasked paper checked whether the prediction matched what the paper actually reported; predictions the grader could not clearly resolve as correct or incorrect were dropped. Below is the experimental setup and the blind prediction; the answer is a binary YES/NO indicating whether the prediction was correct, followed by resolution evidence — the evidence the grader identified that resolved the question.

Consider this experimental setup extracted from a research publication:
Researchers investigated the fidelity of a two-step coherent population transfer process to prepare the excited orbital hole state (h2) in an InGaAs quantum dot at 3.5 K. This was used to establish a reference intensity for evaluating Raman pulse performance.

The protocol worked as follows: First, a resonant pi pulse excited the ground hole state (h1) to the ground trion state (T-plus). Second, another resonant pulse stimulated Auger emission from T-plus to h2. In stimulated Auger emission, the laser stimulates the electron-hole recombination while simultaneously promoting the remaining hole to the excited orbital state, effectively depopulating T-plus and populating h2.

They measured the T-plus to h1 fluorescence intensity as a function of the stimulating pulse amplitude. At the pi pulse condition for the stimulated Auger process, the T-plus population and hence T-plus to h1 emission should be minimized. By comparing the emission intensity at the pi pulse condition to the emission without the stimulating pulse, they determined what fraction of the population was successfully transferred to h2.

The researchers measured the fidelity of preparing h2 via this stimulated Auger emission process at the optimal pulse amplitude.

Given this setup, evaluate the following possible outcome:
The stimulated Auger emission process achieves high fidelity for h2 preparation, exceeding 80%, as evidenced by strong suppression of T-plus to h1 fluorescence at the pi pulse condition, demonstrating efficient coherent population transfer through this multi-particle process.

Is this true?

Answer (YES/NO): YES